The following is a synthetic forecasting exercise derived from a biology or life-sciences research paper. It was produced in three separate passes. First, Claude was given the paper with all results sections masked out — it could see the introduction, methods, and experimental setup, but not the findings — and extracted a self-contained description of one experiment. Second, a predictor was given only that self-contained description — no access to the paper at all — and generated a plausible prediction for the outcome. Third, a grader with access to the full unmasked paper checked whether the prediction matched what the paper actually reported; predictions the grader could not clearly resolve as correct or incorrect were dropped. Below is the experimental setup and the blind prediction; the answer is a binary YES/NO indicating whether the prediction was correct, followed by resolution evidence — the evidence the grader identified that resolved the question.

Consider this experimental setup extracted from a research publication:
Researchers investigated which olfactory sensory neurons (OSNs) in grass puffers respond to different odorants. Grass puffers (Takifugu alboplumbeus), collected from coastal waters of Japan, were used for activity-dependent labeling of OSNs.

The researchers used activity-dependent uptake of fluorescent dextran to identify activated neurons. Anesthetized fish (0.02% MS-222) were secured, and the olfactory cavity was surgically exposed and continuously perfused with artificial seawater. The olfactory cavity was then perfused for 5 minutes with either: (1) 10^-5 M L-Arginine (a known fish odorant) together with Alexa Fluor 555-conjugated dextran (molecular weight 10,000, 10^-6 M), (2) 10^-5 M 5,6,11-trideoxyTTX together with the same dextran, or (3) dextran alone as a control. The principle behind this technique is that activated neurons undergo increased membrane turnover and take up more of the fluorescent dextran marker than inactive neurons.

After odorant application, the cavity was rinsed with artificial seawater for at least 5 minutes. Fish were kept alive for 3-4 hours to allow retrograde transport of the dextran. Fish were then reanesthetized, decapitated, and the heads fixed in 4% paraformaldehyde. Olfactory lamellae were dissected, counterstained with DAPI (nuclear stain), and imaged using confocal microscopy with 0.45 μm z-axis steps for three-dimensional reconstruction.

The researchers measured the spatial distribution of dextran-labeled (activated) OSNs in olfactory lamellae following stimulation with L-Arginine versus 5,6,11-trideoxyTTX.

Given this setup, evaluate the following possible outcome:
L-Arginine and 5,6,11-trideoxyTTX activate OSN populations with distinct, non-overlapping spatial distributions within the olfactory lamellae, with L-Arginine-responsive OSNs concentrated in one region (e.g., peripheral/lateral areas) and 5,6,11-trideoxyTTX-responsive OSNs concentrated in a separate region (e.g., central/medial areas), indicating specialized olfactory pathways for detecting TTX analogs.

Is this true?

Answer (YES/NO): YES